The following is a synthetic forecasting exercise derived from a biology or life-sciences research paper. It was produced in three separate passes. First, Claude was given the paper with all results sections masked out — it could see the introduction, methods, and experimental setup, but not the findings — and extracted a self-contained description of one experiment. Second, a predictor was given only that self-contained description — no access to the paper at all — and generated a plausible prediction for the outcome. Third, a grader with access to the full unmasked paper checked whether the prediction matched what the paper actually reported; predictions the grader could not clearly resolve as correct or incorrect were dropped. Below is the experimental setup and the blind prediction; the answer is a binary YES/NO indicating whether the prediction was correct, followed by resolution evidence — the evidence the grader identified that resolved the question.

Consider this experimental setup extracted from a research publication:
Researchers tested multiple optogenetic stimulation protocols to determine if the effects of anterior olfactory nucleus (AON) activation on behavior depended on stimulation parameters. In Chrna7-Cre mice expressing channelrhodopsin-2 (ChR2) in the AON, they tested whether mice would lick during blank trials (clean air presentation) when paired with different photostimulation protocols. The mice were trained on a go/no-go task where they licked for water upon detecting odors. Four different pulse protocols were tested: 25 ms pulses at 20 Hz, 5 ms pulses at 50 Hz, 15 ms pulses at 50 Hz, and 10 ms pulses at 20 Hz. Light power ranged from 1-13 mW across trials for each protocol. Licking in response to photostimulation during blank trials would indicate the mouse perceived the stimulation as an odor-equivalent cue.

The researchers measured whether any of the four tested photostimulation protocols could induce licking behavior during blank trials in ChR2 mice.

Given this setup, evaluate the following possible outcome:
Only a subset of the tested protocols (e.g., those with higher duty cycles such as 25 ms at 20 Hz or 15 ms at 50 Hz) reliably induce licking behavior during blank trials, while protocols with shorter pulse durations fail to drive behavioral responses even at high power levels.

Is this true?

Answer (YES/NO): NO